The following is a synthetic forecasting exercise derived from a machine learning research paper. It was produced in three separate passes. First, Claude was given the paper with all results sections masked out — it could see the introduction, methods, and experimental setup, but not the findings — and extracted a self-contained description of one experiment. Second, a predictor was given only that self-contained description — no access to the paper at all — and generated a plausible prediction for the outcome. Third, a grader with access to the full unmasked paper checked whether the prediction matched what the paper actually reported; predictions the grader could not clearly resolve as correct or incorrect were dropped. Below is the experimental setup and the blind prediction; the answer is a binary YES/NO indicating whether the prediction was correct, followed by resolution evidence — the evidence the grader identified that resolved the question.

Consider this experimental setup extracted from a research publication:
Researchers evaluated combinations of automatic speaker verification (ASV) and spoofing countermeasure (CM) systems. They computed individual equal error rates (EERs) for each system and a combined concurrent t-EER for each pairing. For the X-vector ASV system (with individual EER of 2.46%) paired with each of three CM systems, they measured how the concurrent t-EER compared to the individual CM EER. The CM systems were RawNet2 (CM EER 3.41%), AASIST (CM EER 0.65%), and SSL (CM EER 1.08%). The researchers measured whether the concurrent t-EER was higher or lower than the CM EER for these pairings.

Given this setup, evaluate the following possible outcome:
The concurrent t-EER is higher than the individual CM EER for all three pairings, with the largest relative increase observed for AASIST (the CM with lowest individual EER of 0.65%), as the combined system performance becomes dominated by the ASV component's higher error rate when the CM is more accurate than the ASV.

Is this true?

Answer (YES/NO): YES